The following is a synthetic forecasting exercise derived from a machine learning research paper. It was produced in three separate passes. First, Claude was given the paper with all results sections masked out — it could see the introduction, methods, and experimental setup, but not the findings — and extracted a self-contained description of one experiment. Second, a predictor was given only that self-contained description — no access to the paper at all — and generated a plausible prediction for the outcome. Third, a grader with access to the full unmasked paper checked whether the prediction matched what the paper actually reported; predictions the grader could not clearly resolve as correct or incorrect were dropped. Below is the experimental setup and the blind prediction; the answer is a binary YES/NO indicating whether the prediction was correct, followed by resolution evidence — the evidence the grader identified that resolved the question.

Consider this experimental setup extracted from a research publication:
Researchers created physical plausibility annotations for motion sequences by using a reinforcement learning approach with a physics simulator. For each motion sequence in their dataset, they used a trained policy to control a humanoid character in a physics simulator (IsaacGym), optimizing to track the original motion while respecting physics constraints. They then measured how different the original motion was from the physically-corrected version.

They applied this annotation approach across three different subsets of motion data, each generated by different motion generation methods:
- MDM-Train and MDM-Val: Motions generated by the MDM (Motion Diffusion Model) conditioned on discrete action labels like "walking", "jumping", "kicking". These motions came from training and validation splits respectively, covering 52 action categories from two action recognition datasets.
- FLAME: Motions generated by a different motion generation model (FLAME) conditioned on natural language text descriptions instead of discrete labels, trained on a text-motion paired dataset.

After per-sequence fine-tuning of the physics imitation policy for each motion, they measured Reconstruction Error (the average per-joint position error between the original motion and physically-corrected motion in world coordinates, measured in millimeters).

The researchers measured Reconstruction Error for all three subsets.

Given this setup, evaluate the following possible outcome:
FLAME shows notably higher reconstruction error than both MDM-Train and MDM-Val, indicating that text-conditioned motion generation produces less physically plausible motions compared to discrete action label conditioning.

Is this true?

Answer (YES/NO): NO